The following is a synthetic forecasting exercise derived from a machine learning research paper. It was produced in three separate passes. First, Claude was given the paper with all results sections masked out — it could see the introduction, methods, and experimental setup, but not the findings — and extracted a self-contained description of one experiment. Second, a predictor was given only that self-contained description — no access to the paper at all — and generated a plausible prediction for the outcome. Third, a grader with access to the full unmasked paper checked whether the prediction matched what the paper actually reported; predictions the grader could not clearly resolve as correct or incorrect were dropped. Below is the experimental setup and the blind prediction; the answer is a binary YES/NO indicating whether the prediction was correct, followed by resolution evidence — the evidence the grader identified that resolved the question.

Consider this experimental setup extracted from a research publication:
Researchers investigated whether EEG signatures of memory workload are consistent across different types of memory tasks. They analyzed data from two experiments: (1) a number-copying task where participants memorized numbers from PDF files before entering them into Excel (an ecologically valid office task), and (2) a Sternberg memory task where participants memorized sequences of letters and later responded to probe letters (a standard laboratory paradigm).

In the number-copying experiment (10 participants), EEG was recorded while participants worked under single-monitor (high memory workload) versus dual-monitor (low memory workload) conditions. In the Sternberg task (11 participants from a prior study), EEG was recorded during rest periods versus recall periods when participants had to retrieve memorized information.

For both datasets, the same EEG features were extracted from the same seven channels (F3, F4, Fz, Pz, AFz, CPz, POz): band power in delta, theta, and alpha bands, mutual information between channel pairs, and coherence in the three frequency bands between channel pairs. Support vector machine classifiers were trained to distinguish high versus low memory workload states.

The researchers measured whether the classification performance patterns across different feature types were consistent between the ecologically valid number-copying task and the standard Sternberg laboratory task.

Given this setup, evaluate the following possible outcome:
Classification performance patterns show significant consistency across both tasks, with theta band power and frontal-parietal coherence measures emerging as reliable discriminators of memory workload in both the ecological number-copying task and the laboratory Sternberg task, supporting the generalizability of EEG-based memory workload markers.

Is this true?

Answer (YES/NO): NO